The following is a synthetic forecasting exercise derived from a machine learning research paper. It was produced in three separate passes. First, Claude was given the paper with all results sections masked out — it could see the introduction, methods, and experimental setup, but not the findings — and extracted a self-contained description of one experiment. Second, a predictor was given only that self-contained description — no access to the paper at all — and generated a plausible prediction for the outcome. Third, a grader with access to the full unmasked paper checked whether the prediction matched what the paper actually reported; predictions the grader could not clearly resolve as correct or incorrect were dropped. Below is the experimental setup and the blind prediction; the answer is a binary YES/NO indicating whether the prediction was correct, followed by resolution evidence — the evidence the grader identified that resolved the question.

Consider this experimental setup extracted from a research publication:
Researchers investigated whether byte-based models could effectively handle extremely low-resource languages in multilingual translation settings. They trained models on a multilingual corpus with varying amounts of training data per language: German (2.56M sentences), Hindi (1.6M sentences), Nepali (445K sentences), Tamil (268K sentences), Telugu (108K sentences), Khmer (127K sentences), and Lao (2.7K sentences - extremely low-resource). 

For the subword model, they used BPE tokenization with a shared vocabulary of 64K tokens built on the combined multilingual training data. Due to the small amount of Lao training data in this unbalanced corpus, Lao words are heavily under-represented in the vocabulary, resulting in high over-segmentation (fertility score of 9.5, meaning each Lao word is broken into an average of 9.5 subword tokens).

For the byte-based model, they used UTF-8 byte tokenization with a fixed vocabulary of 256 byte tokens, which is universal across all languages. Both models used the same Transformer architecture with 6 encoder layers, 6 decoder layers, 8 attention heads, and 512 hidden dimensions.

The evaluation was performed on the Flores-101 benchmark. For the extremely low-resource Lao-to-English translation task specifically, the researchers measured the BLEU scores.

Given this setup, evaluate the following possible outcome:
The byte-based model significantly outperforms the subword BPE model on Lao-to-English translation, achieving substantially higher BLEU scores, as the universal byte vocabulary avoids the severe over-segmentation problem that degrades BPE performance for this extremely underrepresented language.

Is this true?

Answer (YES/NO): NO